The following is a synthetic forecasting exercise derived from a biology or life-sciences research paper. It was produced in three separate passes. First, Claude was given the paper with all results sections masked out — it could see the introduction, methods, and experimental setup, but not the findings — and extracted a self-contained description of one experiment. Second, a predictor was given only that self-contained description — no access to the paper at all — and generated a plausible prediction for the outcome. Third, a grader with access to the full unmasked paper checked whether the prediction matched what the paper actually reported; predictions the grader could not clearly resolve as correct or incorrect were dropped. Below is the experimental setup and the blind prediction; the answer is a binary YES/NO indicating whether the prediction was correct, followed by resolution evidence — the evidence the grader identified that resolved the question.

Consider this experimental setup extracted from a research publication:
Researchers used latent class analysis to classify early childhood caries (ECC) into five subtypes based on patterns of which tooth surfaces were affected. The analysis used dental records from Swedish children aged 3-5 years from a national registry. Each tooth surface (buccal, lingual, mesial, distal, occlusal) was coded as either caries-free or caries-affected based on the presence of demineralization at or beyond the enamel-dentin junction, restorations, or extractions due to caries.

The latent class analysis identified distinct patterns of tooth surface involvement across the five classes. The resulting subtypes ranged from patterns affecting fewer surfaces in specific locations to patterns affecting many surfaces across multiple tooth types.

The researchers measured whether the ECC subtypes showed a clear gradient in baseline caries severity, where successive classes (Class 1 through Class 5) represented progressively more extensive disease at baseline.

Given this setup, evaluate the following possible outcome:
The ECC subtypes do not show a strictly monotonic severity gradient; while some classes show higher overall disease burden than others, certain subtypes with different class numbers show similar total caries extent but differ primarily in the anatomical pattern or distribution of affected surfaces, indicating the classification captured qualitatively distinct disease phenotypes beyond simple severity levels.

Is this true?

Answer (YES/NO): YES